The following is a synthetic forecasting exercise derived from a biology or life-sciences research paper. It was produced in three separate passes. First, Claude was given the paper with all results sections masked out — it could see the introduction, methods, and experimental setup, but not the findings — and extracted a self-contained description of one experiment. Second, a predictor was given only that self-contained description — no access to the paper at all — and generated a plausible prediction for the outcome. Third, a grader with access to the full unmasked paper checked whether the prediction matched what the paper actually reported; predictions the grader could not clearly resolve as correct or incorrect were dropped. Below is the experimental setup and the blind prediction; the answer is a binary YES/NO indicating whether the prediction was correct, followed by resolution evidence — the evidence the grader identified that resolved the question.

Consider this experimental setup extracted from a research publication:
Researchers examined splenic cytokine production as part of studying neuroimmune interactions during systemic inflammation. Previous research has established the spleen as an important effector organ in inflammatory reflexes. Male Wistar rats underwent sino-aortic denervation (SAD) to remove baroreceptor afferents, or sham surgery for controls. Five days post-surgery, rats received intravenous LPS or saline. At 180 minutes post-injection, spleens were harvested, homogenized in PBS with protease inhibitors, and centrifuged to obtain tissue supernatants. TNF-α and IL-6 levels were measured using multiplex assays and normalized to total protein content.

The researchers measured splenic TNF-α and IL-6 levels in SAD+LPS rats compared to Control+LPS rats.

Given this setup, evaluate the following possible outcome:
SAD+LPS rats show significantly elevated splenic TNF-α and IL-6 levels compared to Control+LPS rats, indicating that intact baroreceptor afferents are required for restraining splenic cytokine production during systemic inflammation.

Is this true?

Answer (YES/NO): NO